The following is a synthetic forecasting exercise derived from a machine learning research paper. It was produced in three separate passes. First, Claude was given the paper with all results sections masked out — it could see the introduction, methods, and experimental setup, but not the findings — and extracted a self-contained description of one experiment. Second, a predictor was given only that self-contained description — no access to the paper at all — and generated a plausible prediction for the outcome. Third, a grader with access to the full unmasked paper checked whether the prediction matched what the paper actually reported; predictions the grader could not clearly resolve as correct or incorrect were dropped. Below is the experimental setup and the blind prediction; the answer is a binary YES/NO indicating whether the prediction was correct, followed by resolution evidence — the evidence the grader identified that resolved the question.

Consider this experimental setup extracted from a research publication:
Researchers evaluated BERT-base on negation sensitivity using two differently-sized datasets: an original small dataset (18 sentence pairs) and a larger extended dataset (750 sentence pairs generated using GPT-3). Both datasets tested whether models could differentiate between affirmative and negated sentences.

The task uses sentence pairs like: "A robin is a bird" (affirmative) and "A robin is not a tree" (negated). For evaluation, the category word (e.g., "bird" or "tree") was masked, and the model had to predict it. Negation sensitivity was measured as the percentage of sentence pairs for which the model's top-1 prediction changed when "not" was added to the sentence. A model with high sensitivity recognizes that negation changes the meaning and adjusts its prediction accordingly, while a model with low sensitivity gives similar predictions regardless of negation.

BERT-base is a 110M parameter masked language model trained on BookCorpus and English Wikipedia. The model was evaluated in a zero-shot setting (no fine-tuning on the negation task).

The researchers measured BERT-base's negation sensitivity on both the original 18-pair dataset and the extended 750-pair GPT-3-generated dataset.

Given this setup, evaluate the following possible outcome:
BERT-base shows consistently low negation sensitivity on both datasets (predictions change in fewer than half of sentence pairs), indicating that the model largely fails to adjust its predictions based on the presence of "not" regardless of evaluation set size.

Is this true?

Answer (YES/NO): NO